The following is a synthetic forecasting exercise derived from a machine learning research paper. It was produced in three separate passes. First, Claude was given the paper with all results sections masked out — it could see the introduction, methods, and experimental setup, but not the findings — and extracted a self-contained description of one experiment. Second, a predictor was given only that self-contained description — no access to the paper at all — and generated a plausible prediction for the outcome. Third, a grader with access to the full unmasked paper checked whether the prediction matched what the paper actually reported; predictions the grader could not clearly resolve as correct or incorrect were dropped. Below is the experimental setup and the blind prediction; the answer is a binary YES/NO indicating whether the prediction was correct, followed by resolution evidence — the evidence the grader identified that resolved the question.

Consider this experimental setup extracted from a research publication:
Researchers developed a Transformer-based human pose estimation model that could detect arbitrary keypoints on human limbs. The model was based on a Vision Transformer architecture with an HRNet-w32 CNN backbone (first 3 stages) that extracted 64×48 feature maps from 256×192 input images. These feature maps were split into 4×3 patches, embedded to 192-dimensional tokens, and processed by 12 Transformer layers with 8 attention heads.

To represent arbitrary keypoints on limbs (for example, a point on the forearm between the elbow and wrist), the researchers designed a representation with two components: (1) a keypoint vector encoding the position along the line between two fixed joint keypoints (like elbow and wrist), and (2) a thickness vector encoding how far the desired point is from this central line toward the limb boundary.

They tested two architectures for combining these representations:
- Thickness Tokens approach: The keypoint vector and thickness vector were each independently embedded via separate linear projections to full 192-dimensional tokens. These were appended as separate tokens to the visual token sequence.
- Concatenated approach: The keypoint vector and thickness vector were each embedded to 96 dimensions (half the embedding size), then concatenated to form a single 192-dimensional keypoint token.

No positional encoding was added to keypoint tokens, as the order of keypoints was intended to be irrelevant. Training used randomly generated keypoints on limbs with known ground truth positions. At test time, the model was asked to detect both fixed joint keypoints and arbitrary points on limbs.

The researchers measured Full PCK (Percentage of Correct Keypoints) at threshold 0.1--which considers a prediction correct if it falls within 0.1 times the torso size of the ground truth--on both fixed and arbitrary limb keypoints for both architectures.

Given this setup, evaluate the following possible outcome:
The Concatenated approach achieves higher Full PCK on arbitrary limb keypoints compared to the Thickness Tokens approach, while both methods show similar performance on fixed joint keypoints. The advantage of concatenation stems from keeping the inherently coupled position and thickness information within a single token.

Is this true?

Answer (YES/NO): NO